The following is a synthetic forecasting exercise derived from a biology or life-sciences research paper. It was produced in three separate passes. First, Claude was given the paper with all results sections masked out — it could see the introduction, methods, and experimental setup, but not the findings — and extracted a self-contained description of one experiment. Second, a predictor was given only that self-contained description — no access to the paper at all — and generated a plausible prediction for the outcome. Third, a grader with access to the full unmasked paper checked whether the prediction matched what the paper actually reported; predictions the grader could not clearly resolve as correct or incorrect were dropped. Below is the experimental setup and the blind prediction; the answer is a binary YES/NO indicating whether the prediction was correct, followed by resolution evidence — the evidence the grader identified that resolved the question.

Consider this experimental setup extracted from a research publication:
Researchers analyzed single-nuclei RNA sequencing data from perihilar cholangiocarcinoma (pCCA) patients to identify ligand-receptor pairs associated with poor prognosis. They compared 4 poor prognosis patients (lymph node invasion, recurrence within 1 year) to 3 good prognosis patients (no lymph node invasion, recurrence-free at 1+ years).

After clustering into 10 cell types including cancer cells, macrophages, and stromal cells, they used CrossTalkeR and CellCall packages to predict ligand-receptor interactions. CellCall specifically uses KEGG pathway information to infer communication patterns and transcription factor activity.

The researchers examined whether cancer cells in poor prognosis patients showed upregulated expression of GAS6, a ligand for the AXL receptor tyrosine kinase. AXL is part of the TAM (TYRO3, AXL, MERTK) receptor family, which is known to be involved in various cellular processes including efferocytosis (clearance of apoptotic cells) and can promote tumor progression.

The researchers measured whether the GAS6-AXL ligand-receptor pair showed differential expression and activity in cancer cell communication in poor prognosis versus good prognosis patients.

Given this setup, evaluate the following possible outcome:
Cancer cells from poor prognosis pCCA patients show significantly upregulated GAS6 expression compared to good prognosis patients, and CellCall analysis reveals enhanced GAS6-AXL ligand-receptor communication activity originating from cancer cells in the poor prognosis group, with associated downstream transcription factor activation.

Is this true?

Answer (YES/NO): NO